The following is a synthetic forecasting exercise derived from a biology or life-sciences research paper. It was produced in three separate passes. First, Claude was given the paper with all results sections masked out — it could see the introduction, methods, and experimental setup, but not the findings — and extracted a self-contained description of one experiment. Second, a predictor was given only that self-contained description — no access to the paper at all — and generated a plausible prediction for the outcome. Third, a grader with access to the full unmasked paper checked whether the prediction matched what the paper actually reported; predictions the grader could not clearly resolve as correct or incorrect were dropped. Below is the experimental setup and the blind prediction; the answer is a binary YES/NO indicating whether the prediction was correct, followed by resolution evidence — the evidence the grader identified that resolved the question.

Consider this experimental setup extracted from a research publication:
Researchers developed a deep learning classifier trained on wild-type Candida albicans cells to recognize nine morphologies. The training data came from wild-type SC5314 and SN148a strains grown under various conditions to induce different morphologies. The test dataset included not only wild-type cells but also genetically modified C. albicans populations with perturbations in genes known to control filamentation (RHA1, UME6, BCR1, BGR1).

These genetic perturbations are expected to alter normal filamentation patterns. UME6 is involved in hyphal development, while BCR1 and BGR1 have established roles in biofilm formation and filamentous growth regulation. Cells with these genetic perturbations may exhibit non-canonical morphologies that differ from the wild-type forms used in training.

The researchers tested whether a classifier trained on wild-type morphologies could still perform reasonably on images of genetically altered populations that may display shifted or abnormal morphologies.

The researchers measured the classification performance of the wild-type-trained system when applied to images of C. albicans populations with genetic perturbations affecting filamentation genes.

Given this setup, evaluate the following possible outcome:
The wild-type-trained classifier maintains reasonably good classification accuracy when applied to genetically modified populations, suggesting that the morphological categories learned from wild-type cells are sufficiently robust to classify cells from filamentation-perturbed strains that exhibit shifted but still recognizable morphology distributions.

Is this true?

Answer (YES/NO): YES